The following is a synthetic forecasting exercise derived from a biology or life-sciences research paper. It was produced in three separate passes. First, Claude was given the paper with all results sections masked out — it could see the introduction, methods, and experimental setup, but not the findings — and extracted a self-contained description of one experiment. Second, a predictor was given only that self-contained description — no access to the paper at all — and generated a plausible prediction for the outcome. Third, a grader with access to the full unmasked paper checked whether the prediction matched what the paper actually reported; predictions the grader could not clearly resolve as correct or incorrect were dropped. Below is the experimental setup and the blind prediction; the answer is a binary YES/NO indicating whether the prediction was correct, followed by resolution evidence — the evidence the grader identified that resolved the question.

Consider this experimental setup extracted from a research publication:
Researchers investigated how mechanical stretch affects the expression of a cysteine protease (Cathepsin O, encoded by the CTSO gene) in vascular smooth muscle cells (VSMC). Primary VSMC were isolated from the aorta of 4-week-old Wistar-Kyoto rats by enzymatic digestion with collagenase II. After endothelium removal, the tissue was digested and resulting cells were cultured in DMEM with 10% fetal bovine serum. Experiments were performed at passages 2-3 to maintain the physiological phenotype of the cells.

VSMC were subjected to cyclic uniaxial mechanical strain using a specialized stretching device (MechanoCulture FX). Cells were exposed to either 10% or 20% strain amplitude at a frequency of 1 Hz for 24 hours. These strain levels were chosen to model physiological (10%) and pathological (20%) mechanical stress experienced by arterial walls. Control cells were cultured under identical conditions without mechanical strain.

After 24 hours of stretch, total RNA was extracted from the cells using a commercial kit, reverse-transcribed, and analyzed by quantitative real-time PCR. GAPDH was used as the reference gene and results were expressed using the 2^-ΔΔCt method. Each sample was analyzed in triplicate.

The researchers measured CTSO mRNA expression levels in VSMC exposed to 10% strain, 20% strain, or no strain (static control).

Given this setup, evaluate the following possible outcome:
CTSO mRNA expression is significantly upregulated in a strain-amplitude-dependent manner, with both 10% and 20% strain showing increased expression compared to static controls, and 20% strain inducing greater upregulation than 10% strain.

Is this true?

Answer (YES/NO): NO